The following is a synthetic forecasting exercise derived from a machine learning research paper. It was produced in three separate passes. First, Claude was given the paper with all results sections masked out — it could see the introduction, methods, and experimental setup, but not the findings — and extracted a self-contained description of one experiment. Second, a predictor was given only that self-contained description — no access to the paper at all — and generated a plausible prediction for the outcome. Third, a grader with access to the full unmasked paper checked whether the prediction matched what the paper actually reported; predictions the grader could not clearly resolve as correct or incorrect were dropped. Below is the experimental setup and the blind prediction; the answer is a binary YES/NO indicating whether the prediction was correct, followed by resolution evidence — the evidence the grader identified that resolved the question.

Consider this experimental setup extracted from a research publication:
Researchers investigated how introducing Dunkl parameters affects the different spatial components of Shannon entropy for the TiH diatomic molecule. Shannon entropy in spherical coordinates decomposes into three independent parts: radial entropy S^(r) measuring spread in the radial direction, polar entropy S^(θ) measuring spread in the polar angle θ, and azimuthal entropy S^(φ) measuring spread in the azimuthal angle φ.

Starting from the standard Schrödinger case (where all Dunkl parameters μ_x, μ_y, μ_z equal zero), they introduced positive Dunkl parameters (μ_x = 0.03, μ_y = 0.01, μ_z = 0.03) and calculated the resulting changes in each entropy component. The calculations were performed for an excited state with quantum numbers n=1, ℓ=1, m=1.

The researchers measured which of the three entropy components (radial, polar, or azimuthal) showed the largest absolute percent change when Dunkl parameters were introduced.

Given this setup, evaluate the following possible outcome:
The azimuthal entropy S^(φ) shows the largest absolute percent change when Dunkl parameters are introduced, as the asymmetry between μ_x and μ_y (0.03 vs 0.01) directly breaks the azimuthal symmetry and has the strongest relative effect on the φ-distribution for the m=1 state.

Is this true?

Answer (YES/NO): NO